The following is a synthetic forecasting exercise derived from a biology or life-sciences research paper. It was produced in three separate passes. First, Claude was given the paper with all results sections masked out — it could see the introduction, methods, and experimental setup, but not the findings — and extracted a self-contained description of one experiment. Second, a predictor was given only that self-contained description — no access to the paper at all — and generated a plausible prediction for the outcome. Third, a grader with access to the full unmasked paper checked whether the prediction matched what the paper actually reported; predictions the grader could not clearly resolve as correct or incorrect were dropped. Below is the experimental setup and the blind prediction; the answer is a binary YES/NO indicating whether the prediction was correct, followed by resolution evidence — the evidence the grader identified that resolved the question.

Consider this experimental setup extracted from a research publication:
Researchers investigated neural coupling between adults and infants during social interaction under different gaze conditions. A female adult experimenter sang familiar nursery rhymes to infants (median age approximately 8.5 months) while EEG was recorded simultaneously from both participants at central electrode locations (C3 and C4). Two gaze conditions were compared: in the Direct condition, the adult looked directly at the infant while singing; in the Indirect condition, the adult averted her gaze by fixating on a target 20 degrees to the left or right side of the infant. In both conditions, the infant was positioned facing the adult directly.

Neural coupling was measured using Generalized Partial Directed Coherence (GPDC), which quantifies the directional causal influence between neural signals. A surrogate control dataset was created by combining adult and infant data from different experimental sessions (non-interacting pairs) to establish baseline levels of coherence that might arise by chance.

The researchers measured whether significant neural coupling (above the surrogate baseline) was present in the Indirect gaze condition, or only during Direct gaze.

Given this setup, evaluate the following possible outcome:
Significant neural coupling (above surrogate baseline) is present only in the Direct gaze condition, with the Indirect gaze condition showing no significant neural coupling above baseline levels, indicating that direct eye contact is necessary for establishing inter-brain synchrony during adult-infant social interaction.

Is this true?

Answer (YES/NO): NO